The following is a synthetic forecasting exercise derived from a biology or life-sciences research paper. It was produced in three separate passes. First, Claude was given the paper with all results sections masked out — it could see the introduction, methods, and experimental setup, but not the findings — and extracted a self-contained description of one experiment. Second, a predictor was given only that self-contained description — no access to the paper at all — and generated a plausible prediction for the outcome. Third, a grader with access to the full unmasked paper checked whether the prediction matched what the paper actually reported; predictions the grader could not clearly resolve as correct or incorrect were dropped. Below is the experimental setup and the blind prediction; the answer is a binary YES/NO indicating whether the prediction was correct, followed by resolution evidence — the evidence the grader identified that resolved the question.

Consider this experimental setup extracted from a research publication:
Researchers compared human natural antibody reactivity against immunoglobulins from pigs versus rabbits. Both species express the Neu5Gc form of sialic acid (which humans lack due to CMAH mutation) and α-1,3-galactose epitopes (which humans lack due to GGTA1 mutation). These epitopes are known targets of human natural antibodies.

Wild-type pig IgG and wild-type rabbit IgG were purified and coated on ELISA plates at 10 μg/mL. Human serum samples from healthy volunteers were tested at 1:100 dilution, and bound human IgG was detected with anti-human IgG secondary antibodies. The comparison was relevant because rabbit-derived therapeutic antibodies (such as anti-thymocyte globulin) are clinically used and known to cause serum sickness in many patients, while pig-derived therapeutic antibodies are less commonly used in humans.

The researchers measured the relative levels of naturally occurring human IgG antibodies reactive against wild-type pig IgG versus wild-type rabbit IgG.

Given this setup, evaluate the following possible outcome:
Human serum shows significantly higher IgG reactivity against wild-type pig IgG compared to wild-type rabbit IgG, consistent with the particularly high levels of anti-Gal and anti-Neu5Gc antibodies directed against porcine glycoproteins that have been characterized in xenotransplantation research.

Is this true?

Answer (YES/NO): NO